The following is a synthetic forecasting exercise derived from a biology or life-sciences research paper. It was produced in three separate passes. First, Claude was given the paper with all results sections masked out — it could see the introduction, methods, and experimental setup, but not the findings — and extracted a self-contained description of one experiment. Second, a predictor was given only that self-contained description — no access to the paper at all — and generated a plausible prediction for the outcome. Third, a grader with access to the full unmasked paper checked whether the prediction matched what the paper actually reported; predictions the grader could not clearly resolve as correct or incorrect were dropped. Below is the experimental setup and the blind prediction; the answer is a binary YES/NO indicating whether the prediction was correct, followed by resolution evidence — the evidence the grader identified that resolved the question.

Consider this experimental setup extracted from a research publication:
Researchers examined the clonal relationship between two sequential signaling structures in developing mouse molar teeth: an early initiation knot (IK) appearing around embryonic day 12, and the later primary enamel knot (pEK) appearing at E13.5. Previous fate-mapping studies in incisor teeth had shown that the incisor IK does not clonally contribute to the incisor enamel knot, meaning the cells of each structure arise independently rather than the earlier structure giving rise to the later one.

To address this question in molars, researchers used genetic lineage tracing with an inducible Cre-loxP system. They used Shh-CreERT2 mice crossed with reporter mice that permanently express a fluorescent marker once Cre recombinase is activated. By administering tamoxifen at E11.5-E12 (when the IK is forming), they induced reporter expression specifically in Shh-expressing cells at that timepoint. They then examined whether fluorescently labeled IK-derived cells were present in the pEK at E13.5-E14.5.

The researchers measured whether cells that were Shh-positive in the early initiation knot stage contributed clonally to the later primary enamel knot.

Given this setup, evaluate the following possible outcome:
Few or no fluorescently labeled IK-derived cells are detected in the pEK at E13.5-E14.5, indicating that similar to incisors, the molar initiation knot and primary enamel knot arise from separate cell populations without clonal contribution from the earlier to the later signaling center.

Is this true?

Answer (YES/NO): YES